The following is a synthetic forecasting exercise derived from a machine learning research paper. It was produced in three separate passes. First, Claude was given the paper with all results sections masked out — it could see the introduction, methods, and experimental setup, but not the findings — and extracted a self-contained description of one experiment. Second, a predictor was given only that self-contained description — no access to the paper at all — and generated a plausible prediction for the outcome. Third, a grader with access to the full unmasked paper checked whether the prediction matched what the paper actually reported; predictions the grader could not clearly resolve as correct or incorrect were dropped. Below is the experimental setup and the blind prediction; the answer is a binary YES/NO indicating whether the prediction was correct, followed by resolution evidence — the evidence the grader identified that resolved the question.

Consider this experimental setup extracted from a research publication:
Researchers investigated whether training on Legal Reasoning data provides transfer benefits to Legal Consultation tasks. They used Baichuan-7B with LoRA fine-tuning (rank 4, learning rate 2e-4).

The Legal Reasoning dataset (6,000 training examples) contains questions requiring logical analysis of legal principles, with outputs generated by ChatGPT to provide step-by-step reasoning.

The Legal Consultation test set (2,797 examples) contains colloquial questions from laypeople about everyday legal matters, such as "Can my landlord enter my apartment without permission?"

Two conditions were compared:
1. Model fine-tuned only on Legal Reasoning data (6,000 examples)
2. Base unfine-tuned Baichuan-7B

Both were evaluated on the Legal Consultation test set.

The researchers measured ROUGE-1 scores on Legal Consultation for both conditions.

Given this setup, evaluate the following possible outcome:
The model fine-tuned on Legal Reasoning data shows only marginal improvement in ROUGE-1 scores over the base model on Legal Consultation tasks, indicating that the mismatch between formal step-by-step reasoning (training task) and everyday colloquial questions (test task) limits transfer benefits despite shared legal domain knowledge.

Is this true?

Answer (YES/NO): YES